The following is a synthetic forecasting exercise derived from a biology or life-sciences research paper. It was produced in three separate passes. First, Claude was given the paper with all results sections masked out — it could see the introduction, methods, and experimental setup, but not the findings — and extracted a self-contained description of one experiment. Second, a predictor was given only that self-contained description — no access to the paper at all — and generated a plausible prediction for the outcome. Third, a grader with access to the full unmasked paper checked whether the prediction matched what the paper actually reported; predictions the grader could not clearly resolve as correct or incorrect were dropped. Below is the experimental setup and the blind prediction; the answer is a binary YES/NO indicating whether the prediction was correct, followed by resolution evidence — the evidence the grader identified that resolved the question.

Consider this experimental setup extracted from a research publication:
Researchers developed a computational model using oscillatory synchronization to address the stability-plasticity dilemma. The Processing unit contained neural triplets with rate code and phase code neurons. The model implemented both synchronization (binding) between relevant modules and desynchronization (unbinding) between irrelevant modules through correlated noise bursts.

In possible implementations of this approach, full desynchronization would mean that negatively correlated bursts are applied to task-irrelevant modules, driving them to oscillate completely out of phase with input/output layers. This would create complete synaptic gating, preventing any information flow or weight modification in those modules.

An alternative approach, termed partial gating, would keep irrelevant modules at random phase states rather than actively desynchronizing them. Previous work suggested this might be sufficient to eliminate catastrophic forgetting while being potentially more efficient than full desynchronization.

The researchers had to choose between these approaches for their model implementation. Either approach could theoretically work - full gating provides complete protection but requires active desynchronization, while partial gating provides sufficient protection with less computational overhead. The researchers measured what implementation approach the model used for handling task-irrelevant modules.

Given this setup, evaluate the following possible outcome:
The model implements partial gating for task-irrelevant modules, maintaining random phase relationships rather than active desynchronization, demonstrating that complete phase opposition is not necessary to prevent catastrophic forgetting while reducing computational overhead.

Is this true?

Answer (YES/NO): NO